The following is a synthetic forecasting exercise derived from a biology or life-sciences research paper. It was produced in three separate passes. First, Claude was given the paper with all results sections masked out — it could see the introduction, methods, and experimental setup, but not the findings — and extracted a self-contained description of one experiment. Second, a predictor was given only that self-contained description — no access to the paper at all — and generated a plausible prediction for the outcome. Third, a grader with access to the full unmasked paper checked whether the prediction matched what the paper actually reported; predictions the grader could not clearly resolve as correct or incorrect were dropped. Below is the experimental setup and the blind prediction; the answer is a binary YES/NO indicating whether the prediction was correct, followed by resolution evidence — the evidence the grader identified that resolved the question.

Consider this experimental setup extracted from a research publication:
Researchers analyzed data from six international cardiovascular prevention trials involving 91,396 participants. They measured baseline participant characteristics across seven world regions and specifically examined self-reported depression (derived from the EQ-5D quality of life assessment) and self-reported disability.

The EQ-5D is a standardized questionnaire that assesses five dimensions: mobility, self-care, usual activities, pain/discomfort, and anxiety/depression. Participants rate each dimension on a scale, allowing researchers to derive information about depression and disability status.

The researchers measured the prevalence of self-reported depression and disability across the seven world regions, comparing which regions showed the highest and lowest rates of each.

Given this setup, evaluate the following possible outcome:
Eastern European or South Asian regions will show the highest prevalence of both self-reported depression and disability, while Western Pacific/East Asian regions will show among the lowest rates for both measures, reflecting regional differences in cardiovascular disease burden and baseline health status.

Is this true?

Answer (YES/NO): NO